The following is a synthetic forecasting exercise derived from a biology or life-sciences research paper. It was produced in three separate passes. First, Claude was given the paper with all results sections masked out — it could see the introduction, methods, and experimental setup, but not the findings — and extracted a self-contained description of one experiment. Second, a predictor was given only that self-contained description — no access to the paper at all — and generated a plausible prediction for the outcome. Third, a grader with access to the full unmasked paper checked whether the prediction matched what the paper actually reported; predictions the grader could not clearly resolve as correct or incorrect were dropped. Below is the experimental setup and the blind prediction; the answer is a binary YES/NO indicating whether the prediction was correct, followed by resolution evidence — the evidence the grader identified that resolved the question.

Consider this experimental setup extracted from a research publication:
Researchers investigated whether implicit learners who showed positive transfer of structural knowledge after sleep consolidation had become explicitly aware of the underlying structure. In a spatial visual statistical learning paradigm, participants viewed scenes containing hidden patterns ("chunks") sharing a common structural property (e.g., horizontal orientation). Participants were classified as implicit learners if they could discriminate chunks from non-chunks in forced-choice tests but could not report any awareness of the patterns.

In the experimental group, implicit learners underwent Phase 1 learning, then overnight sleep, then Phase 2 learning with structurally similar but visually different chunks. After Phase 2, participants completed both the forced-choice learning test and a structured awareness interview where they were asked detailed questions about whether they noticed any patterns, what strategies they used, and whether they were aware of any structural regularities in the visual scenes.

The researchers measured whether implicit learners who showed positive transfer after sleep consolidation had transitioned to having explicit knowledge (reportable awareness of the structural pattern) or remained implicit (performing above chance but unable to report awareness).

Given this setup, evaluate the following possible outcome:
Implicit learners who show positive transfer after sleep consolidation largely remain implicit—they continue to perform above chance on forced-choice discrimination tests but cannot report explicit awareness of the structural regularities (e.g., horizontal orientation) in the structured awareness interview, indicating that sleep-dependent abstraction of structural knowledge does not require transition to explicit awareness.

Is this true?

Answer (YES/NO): YES